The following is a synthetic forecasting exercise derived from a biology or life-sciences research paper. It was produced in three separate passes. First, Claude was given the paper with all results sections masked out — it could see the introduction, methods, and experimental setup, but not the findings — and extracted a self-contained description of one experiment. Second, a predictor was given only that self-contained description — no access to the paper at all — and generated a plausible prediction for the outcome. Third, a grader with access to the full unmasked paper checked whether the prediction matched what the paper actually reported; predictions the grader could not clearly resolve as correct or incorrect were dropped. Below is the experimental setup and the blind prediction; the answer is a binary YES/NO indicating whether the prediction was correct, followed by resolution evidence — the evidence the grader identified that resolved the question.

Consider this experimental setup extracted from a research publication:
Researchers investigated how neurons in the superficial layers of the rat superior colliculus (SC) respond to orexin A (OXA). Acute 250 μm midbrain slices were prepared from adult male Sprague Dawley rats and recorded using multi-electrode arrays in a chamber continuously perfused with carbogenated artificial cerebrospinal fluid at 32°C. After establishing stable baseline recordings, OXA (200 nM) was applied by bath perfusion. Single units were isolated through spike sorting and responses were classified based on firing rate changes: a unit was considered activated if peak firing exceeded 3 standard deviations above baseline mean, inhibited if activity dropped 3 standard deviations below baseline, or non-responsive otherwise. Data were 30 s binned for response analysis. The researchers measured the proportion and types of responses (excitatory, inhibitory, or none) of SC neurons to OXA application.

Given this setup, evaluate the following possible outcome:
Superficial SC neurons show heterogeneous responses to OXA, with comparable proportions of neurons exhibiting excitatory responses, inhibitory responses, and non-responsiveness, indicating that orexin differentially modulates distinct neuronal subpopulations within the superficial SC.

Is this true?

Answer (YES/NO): NO